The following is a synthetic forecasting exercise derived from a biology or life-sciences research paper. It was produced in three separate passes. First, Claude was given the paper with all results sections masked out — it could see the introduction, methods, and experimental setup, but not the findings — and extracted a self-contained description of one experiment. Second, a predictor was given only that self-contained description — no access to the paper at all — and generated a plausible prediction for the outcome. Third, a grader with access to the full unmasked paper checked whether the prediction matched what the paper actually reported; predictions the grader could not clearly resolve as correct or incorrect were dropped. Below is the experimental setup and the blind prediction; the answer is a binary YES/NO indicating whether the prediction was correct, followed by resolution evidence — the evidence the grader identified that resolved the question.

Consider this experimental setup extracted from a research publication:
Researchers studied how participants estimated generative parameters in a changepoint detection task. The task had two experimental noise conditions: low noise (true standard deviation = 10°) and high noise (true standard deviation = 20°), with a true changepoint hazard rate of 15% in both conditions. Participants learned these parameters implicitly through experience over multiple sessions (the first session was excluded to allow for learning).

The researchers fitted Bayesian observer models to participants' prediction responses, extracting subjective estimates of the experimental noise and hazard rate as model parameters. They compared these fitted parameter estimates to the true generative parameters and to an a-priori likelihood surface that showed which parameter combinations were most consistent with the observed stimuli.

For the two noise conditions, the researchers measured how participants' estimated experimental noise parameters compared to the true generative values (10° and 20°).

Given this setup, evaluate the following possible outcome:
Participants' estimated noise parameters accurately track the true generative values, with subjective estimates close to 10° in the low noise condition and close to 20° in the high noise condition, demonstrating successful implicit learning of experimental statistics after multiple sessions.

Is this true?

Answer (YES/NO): YES